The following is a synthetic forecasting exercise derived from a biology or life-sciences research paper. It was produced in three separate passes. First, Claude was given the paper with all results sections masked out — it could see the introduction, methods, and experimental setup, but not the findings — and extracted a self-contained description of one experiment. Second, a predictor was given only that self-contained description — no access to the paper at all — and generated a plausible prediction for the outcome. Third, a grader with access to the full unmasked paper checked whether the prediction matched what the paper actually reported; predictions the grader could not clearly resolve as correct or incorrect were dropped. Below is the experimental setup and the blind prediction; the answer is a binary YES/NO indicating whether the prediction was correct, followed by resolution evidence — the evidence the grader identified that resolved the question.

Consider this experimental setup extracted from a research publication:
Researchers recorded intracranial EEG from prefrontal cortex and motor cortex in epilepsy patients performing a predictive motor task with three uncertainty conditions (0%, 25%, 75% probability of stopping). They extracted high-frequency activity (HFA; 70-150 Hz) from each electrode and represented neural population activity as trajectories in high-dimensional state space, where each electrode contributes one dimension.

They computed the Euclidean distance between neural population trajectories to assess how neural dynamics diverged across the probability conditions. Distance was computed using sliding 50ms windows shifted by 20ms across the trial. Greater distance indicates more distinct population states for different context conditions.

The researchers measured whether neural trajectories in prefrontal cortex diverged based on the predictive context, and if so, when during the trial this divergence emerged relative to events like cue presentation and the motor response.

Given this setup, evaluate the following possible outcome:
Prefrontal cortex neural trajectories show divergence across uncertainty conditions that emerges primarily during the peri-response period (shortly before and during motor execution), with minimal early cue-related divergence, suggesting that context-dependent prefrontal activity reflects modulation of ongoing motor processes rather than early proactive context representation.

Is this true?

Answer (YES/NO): NO